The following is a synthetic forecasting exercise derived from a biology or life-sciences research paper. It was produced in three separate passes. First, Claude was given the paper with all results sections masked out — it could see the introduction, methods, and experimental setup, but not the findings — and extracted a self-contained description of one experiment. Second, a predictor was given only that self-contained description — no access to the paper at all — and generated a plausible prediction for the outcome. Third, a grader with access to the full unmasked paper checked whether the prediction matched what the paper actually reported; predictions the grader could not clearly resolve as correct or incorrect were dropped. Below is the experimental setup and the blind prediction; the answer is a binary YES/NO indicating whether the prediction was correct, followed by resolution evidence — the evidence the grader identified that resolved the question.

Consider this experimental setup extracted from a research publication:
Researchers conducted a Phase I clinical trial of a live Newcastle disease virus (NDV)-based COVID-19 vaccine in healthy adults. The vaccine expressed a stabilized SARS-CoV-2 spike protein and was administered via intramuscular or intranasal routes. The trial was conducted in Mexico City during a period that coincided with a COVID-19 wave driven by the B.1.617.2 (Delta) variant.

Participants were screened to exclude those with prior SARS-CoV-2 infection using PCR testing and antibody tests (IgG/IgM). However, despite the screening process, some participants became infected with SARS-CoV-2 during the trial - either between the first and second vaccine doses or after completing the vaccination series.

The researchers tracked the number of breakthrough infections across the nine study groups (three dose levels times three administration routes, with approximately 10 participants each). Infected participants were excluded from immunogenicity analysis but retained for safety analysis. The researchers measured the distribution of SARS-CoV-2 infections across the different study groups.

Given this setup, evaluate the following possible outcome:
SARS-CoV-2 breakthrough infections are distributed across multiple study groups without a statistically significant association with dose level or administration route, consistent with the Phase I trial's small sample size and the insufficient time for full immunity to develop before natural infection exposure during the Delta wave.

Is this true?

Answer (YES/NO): YES